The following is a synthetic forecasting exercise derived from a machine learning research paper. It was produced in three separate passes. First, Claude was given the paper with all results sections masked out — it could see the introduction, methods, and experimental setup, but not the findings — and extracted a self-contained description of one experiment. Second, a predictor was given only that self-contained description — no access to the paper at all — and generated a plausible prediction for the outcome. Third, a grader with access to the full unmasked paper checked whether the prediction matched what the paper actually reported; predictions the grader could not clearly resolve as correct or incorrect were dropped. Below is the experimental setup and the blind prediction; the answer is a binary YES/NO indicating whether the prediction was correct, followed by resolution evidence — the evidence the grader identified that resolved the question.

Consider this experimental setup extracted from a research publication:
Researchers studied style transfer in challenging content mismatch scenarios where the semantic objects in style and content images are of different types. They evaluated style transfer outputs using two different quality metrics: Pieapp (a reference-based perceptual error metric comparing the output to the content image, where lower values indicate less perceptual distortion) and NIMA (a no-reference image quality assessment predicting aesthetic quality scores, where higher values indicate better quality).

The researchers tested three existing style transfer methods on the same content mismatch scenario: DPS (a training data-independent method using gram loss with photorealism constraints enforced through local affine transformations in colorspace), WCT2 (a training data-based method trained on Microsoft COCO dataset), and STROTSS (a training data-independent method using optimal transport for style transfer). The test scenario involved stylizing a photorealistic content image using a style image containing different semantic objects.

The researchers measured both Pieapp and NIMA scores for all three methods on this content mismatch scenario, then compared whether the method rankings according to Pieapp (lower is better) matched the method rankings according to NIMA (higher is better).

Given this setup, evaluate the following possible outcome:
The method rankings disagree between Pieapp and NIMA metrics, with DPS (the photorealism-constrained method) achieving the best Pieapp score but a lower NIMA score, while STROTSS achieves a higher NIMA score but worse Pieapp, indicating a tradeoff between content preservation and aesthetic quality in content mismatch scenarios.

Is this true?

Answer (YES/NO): NO